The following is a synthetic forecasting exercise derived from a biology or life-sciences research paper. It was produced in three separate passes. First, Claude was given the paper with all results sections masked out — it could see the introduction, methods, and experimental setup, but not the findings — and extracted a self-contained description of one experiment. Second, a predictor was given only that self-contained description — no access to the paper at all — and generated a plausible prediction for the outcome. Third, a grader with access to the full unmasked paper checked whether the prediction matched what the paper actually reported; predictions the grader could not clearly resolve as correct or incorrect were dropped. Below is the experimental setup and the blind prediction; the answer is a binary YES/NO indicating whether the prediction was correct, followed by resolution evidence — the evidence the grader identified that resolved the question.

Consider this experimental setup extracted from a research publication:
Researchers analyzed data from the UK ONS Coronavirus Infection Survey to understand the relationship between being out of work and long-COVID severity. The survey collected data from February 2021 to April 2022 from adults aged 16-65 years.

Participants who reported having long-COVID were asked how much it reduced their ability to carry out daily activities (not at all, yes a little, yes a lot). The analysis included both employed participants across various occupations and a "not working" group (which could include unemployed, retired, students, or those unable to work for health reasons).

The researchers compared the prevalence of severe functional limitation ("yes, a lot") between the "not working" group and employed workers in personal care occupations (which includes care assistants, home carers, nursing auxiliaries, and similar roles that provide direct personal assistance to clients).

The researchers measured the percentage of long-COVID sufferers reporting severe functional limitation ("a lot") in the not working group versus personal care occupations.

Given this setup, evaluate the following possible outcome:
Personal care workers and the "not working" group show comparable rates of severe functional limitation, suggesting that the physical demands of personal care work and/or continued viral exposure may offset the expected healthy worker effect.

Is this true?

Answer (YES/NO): YES